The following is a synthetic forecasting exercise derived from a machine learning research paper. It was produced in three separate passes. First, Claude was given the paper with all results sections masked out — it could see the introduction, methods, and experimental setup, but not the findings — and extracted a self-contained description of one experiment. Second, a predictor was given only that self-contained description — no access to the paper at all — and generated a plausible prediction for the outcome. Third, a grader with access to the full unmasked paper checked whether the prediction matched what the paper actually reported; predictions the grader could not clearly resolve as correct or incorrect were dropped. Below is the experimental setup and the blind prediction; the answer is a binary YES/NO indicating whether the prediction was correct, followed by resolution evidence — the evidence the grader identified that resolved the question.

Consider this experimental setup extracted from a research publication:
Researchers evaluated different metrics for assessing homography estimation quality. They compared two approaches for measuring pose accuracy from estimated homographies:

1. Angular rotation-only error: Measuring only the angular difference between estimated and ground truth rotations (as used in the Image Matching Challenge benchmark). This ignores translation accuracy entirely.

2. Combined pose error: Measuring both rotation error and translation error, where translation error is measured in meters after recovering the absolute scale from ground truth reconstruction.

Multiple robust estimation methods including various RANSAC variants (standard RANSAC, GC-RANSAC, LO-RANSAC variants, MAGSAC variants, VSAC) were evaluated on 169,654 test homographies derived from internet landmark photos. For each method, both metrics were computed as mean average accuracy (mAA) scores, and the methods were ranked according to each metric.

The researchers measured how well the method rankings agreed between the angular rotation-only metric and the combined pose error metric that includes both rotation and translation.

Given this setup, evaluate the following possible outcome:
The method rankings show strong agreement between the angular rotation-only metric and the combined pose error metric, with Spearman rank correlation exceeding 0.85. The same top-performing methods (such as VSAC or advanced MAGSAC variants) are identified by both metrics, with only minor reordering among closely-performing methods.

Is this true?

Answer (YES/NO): NO